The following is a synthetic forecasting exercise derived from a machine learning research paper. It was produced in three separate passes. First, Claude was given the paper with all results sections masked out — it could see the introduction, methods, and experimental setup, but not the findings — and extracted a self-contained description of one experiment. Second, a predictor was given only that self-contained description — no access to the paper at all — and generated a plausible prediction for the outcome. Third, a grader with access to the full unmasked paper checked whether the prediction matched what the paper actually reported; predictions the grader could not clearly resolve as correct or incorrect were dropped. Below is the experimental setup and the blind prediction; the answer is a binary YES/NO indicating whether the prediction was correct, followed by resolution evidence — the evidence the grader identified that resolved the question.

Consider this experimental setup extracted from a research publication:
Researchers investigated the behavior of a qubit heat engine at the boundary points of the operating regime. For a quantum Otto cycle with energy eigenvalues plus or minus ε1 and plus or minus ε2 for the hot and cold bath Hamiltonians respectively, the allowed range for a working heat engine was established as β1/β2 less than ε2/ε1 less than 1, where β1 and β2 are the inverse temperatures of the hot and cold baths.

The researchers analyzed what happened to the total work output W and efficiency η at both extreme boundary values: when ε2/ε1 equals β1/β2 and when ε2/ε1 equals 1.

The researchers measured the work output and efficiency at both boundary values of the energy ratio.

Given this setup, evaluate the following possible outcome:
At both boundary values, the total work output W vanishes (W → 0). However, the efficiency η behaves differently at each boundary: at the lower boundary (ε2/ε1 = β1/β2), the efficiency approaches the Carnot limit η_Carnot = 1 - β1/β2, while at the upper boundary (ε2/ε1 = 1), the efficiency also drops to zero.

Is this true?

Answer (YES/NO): NO